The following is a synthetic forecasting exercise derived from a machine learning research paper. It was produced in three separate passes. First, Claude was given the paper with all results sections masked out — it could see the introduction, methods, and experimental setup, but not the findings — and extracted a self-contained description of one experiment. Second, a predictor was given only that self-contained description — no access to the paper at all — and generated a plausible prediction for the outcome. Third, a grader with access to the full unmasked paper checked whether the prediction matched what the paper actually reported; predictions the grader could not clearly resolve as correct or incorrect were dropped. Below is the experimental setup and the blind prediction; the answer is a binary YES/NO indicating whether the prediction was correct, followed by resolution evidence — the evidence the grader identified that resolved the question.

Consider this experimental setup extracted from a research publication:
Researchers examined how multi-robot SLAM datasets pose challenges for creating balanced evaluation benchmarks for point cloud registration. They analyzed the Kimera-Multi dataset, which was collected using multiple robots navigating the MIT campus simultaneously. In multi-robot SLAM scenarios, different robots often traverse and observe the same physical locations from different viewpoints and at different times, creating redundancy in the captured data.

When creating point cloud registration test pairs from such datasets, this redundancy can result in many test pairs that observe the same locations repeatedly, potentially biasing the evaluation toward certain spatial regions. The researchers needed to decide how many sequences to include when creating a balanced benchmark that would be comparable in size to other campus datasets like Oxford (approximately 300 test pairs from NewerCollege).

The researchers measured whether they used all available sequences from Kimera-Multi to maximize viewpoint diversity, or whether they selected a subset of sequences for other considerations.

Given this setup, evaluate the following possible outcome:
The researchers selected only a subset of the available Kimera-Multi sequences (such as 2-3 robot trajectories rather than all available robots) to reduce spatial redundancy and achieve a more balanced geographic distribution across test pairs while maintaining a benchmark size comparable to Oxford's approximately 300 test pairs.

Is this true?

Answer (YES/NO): NO